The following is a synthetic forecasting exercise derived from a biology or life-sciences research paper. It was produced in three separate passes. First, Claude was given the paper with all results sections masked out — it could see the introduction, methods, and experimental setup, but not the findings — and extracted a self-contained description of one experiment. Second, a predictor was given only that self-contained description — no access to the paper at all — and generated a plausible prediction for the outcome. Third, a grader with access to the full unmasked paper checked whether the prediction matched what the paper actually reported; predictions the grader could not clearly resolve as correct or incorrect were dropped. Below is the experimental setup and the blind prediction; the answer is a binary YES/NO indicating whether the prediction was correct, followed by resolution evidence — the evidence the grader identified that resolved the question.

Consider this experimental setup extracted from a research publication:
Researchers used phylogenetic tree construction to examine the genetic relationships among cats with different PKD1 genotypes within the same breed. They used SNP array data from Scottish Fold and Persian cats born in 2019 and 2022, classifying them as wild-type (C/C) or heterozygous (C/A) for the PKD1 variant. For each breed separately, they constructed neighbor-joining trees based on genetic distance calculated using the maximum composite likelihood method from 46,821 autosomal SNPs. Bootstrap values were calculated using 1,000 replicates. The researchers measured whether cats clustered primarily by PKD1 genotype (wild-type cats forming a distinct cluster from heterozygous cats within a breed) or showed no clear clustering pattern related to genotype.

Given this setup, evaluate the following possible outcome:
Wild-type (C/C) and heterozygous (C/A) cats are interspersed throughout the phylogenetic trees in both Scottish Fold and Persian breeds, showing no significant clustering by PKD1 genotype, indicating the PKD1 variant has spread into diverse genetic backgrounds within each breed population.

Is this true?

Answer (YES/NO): YES